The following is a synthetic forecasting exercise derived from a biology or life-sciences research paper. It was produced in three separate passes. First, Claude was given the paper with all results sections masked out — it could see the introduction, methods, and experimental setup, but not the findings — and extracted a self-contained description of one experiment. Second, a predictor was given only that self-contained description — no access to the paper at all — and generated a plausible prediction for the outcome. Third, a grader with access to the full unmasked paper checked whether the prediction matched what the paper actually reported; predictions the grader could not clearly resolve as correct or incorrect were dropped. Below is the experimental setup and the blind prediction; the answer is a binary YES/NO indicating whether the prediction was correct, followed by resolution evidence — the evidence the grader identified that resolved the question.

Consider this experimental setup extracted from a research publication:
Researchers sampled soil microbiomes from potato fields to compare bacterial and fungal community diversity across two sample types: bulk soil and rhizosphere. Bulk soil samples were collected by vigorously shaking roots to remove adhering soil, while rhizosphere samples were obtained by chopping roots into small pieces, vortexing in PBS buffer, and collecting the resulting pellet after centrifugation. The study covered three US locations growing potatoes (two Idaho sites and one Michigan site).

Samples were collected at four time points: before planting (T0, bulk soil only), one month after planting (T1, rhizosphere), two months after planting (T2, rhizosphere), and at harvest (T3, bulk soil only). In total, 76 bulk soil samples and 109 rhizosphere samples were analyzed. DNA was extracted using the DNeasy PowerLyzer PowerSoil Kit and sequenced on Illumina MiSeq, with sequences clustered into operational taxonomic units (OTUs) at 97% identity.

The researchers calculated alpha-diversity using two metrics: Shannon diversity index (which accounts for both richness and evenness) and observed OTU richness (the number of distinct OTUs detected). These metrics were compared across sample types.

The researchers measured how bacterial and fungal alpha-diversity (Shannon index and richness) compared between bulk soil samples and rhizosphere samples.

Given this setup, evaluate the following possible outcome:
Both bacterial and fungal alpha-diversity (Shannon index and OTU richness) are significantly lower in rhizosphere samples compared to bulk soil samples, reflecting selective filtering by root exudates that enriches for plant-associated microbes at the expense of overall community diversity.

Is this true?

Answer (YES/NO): YES